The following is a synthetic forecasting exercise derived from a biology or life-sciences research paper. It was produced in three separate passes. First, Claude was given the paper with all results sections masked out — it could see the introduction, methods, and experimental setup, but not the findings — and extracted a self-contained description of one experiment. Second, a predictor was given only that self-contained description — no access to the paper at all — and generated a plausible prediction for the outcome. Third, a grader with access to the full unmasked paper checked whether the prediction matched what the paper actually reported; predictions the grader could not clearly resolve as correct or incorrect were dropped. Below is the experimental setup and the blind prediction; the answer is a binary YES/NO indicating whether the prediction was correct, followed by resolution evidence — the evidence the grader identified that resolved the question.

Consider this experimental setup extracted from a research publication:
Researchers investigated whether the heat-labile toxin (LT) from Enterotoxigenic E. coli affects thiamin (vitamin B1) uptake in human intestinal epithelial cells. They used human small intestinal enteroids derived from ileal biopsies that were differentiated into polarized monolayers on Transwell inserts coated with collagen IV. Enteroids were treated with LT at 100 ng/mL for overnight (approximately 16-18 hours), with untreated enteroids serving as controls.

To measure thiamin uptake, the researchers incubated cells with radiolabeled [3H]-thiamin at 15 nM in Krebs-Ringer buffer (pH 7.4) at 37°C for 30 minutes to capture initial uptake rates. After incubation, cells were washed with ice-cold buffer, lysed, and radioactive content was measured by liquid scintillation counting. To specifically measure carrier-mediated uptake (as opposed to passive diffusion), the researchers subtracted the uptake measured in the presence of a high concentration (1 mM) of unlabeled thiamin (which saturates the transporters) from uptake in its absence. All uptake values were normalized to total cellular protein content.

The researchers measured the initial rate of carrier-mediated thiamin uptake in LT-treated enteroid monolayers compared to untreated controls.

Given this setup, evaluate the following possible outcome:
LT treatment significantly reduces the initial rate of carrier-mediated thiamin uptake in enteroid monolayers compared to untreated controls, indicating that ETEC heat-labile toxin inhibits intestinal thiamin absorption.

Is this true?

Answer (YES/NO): YES